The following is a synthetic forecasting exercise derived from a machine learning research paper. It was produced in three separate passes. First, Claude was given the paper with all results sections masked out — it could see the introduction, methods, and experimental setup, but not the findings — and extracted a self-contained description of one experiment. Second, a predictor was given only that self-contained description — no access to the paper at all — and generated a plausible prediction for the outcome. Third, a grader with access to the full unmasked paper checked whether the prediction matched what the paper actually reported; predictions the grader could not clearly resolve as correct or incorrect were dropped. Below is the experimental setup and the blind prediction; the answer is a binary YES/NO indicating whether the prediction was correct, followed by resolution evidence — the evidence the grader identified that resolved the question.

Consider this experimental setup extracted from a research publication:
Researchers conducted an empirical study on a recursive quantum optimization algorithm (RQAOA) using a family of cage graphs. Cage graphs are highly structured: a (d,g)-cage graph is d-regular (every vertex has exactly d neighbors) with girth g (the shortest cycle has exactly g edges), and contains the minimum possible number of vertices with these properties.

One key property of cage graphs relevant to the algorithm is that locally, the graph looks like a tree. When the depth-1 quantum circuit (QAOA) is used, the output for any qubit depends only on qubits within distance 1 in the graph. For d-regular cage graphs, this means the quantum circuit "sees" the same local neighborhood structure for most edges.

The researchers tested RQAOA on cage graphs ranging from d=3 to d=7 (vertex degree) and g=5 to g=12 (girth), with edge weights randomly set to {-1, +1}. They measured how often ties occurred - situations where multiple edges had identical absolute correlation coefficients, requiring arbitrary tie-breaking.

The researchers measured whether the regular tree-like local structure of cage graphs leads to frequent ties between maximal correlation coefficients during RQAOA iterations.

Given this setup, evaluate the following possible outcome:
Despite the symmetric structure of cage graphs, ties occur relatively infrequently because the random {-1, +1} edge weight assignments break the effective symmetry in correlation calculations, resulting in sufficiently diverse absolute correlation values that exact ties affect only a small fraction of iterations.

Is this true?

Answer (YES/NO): NO